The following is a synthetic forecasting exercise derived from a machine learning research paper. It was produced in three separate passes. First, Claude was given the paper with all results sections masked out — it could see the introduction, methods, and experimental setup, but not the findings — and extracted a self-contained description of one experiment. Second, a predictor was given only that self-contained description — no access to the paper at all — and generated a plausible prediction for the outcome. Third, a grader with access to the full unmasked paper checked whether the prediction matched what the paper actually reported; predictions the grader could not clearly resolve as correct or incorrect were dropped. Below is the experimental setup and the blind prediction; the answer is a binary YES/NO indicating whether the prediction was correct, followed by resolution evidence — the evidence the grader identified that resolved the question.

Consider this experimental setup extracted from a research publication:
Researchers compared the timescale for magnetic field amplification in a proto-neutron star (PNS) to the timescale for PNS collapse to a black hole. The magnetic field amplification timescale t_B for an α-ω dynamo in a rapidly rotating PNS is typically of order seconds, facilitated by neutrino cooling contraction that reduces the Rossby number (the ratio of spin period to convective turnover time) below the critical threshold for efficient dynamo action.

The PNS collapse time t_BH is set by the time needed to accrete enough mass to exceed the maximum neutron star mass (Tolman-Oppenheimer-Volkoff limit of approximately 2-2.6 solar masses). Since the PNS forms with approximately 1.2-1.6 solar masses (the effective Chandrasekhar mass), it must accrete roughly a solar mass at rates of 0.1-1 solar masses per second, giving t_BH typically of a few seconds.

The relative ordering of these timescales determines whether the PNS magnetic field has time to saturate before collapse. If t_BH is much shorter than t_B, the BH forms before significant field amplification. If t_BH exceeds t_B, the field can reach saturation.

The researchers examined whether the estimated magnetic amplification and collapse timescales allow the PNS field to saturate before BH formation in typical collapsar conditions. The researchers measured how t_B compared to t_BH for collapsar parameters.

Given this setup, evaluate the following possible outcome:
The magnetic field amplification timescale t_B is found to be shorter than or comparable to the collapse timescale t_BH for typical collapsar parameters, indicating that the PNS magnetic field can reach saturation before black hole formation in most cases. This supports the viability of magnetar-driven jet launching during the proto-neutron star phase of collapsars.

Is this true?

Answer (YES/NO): NO